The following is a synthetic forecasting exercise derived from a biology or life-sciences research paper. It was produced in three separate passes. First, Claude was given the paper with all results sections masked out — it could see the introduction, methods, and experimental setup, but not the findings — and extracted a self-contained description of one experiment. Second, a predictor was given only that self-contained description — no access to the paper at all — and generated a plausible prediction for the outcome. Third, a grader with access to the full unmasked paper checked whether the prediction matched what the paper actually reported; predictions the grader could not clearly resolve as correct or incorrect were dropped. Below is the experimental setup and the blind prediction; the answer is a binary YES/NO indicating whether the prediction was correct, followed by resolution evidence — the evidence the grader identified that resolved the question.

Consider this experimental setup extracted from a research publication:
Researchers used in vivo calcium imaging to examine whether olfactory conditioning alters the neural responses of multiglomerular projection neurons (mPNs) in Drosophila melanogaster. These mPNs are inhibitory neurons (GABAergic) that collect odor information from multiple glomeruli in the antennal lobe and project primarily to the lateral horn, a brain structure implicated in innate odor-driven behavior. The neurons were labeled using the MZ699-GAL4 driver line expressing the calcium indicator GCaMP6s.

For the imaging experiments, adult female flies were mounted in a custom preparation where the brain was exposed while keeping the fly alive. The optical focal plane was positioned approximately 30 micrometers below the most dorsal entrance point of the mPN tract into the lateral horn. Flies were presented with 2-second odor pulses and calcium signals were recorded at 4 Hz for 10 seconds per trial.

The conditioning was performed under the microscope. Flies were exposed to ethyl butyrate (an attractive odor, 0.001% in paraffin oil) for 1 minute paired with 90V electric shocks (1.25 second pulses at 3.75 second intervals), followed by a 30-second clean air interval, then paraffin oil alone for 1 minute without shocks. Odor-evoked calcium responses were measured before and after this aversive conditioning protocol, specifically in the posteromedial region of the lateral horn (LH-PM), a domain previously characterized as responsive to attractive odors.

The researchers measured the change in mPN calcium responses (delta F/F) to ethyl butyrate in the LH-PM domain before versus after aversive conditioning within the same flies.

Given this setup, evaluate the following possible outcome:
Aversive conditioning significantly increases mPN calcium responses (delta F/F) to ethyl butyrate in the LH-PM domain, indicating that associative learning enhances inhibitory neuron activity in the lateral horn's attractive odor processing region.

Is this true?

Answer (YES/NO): NO